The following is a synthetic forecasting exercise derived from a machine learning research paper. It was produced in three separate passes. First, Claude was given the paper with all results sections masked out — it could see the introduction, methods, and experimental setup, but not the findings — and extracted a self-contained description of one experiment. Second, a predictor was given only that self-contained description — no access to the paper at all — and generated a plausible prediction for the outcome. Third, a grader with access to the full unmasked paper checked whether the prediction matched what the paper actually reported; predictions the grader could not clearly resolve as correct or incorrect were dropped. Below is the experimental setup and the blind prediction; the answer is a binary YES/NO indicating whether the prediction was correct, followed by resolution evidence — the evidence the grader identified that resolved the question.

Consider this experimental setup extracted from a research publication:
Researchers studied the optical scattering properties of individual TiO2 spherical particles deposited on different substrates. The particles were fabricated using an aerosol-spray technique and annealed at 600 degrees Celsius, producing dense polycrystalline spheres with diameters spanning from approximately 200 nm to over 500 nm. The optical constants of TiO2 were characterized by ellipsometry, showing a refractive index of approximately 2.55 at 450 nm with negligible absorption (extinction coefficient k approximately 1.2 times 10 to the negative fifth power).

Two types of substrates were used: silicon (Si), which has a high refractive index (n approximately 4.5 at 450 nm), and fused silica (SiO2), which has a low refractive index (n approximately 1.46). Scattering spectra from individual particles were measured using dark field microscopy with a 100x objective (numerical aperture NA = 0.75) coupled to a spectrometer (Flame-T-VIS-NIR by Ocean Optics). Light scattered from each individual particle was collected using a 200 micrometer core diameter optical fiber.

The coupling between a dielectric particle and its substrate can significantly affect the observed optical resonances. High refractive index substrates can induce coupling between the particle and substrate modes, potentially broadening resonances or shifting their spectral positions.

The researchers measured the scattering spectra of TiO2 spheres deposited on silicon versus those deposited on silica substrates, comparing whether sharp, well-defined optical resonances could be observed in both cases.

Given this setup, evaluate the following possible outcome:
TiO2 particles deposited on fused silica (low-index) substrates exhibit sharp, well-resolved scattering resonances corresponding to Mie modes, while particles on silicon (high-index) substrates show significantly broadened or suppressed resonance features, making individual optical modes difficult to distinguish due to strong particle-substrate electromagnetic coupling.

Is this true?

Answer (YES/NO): NO